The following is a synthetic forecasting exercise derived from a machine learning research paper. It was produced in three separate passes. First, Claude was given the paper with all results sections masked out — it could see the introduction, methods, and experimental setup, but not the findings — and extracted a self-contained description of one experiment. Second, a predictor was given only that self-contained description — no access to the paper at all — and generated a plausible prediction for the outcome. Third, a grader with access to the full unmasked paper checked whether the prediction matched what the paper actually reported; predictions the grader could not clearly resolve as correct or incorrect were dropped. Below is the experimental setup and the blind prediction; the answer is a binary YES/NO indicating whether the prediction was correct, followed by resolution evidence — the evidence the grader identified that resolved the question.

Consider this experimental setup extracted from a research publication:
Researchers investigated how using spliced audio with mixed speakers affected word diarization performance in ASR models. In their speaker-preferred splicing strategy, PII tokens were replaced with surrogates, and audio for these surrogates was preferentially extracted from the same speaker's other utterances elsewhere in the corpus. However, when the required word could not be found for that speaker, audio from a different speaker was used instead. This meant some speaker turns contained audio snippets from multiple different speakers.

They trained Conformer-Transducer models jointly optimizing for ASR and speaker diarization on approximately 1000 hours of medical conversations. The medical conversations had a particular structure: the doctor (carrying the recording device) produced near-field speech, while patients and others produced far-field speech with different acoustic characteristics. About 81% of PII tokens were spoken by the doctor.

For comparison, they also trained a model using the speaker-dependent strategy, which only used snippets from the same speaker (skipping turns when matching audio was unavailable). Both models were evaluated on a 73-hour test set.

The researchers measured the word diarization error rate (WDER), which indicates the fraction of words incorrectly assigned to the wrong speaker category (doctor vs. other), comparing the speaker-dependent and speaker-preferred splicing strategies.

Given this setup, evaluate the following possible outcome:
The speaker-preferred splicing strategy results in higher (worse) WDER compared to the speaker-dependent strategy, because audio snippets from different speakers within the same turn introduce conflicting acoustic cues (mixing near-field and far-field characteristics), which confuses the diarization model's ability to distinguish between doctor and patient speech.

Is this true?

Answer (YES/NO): NO